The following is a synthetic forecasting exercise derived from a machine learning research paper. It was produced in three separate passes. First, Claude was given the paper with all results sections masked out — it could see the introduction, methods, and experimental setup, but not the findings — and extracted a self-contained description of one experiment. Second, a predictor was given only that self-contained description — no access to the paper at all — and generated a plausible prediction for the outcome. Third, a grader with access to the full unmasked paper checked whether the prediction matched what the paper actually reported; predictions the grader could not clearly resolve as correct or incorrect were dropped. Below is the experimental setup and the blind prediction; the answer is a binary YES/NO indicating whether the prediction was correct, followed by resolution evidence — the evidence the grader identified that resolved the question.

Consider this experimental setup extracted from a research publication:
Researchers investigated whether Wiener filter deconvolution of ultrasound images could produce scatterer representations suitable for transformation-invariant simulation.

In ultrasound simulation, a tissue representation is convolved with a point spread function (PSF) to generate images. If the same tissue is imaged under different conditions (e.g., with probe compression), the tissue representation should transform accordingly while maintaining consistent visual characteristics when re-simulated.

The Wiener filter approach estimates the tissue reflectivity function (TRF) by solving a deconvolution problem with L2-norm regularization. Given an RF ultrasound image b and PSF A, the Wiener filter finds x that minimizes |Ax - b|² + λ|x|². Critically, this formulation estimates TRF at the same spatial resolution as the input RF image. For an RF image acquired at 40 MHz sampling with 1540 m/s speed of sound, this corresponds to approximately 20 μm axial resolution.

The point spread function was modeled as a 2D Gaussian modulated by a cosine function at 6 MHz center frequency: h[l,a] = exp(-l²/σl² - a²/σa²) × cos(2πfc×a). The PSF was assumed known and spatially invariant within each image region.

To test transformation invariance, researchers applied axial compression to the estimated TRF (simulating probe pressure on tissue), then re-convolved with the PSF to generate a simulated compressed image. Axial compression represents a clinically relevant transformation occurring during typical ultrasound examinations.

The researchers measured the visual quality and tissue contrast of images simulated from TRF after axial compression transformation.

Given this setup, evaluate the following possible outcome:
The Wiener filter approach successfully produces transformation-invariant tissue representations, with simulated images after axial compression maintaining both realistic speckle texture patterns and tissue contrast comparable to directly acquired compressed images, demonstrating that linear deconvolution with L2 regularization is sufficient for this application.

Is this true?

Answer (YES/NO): NO